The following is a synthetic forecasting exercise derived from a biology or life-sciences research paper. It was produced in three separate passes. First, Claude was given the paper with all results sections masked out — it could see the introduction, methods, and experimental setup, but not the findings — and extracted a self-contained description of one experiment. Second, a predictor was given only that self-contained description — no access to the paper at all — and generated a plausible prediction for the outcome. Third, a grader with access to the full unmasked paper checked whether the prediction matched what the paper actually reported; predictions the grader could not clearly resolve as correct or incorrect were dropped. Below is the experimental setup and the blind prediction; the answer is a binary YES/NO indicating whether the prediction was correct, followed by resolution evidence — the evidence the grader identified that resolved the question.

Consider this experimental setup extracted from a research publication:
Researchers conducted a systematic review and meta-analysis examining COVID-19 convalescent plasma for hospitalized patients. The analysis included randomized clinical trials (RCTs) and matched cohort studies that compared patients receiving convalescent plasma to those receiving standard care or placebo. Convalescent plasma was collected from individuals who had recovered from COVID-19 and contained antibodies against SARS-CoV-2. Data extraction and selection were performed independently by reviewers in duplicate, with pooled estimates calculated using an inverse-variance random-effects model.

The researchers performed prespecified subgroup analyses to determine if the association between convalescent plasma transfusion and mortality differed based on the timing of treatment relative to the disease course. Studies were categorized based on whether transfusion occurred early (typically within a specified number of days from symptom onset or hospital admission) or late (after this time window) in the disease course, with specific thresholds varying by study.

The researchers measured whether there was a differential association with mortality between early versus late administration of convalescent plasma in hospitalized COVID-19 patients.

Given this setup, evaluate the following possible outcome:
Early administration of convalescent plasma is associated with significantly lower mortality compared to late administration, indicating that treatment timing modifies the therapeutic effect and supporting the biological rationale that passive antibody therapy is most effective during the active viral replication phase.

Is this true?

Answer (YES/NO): YES